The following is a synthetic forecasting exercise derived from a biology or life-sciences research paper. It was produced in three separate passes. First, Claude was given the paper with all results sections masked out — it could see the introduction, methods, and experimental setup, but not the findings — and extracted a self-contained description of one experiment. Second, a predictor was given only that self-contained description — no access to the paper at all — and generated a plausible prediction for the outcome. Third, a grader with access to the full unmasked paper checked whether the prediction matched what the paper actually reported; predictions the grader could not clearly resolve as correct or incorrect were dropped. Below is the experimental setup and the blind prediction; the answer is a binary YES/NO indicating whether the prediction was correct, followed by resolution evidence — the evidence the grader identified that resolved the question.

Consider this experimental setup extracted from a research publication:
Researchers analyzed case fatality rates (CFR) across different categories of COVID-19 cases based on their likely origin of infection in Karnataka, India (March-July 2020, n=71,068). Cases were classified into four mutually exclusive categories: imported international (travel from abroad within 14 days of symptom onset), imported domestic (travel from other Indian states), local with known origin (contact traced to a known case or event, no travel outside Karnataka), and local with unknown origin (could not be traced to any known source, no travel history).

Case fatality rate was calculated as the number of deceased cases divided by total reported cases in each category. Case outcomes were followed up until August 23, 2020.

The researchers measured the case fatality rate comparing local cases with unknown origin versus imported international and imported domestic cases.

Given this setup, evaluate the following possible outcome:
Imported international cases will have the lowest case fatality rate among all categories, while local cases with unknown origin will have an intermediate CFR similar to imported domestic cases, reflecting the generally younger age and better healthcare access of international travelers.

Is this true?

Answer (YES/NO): NO